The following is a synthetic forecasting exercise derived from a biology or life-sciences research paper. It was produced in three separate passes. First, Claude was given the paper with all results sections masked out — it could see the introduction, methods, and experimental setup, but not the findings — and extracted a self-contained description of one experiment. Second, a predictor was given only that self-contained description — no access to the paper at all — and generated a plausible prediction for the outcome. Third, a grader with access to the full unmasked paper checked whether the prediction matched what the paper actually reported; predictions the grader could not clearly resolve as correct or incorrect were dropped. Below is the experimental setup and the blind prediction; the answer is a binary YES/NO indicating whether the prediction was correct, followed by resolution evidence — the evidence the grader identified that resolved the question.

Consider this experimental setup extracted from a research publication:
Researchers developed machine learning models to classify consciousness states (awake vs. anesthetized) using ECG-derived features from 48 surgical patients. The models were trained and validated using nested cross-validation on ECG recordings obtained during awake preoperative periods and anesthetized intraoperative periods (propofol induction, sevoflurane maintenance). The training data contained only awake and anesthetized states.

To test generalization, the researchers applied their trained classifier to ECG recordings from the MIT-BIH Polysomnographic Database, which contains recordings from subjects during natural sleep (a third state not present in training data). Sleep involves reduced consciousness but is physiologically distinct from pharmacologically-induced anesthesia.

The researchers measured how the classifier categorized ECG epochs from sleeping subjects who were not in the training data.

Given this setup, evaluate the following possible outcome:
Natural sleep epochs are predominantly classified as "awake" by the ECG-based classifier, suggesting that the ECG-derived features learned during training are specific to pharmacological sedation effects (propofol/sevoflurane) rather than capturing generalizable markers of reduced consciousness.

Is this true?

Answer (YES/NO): YES